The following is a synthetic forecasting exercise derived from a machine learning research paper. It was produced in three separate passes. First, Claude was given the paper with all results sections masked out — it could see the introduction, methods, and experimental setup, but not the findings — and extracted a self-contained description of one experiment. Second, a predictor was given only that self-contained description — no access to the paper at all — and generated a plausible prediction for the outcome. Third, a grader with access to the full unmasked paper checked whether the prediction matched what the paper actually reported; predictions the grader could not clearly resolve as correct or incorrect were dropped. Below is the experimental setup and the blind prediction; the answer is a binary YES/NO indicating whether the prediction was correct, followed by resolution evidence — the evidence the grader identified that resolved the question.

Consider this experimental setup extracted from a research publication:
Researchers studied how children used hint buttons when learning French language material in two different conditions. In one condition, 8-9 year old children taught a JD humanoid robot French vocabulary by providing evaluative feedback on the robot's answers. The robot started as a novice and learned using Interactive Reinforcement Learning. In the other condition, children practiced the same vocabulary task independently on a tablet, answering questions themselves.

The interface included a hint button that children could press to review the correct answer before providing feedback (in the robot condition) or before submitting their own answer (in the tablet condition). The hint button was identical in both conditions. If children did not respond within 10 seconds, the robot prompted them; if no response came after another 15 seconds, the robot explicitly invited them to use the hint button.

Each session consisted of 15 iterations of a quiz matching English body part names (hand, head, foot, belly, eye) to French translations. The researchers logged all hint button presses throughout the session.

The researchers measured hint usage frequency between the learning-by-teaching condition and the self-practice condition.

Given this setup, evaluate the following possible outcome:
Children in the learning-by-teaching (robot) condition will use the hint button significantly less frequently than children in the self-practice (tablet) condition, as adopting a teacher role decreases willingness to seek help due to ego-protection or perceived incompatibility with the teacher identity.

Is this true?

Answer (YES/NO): NO